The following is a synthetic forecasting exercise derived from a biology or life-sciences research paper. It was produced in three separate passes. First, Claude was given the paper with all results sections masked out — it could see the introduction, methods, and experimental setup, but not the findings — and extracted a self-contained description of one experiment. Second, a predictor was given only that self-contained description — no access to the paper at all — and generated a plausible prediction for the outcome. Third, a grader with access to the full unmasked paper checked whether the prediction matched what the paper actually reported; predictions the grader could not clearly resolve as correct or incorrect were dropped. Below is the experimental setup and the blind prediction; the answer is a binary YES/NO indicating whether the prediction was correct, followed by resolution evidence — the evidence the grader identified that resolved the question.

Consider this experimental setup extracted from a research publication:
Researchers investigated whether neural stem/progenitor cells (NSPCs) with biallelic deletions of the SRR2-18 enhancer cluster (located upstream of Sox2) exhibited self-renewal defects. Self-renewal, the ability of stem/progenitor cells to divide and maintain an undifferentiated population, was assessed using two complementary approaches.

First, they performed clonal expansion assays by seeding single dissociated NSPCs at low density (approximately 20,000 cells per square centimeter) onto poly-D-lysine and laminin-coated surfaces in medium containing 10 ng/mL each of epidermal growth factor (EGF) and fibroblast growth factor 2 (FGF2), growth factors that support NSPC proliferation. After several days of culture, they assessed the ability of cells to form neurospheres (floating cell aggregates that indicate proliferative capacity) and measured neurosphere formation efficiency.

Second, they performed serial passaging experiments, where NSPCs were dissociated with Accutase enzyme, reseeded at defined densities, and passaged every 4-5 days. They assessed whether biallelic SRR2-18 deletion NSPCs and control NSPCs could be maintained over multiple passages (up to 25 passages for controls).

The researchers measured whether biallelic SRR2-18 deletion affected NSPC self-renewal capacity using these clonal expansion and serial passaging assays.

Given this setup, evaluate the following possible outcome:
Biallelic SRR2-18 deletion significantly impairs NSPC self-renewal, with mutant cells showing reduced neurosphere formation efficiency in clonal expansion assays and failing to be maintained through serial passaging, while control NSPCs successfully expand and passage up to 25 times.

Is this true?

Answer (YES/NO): NO